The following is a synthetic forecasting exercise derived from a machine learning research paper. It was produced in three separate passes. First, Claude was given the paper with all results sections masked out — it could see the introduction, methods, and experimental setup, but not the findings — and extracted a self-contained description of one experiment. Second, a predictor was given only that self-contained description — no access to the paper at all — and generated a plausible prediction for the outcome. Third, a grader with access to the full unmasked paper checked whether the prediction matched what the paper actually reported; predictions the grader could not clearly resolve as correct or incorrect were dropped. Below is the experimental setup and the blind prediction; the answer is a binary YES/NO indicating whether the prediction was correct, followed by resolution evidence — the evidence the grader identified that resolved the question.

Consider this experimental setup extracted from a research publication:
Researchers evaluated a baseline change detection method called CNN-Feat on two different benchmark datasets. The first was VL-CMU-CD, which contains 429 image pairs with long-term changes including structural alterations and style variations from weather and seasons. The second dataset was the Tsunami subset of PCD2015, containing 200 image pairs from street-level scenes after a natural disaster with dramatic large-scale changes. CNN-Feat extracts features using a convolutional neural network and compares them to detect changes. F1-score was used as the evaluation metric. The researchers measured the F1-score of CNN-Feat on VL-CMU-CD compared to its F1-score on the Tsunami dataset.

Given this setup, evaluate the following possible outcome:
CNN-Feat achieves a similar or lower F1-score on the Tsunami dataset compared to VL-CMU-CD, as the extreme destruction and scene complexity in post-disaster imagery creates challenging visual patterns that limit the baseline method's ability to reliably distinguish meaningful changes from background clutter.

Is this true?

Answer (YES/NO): NO